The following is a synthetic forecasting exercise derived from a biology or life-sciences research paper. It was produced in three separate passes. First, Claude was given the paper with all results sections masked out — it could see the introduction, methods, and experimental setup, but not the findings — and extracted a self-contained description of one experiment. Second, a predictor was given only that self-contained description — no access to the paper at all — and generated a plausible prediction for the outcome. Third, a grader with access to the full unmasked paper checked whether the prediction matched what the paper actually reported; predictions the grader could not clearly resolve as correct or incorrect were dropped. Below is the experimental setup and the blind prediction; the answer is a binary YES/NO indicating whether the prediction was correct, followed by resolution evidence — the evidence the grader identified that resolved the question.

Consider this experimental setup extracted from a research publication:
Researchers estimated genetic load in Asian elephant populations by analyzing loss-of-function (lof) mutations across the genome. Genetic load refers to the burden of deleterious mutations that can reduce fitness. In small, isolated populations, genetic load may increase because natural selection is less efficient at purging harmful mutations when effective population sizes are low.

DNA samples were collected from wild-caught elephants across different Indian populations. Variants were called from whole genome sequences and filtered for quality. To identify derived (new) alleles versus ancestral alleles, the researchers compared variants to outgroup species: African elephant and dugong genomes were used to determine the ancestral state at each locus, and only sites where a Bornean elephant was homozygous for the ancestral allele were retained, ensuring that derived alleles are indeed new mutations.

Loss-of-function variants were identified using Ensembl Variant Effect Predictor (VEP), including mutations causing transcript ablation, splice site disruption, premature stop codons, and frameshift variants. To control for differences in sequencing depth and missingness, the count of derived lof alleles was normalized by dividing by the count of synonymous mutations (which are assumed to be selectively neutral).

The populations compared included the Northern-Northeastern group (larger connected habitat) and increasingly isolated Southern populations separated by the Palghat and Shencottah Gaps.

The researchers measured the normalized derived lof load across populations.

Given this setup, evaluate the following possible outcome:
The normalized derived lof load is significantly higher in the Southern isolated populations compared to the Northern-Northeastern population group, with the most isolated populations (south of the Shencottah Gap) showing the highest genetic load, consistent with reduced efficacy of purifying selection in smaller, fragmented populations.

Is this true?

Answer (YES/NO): NO